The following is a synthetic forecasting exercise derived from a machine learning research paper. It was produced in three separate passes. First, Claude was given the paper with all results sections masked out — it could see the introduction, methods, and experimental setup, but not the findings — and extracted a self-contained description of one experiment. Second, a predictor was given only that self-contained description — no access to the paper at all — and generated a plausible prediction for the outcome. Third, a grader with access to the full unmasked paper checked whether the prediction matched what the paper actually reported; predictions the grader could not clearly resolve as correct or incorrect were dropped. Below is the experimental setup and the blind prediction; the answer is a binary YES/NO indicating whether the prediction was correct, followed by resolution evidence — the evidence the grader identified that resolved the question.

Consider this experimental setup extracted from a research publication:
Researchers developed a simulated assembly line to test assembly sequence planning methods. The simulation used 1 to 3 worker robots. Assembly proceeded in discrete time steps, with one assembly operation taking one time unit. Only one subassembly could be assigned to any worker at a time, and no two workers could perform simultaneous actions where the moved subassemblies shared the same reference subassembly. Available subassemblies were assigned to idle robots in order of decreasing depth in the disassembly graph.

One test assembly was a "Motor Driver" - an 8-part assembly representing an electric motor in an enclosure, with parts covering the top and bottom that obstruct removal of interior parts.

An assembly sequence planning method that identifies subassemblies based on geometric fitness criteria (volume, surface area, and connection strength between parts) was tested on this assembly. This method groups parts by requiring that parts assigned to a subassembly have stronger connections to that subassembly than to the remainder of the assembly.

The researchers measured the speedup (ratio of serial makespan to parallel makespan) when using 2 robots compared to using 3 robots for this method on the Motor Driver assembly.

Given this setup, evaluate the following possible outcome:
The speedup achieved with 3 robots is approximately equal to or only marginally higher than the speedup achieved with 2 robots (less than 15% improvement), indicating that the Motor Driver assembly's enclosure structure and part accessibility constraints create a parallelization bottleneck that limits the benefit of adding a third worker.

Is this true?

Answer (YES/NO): YES